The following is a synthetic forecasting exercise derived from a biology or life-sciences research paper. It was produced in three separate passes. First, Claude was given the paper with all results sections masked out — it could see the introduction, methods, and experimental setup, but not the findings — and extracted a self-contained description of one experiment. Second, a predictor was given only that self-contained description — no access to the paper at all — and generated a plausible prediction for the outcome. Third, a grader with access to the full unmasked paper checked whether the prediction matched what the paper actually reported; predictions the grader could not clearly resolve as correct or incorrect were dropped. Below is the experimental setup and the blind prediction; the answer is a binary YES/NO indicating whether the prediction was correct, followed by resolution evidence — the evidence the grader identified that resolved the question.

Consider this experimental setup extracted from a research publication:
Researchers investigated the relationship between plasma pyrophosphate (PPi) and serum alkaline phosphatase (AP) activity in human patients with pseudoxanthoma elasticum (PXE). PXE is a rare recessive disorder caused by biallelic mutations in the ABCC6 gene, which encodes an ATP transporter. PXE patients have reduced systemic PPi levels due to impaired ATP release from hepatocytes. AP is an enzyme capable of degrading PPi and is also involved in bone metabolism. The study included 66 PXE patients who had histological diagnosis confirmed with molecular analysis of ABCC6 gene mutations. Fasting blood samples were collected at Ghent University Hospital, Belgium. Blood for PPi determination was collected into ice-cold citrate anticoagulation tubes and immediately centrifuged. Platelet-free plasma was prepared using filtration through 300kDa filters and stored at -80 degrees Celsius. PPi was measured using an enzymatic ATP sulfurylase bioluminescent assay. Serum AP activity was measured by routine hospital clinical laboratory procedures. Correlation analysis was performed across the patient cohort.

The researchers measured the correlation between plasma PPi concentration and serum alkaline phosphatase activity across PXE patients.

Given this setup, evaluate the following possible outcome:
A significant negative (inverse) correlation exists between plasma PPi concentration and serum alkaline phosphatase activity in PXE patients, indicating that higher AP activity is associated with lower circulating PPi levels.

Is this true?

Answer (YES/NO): YES